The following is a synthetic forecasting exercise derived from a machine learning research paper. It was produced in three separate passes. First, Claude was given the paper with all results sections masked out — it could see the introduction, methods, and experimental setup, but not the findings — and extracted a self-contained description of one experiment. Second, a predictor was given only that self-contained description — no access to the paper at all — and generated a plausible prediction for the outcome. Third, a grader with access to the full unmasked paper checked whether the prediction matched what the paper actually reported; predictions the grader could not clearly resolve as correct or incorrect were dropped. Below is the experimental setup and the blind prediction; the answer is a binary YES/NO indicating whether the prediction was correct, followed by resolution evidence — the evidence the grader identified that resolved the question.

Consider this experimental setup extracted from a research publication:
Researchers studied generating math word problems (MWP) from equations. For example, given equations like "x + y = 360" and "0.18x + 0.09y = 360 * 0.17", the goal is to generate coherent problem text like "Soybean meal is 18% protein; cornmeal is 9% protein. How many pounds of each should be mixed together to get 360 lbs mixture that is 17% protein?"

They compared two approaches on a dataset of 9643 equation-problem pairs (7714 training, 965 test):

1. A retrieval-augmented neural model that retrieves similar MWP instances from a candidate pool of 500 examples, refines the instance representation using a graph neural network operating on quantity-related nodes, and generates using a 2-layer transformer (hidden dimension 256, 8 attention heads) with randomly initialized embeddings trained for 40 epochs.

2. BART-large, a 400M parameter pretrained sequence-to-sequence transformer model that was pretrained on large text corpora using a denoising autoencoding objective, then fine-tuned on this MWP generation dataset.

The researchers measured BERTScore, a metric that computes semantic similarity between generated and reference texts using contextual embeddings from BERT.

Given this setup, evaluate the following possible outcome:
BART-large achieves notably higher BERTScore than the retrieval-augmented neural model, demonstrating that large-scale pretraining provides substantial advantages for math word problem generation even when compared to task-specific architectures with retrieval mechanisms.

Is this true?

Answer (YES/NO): NO